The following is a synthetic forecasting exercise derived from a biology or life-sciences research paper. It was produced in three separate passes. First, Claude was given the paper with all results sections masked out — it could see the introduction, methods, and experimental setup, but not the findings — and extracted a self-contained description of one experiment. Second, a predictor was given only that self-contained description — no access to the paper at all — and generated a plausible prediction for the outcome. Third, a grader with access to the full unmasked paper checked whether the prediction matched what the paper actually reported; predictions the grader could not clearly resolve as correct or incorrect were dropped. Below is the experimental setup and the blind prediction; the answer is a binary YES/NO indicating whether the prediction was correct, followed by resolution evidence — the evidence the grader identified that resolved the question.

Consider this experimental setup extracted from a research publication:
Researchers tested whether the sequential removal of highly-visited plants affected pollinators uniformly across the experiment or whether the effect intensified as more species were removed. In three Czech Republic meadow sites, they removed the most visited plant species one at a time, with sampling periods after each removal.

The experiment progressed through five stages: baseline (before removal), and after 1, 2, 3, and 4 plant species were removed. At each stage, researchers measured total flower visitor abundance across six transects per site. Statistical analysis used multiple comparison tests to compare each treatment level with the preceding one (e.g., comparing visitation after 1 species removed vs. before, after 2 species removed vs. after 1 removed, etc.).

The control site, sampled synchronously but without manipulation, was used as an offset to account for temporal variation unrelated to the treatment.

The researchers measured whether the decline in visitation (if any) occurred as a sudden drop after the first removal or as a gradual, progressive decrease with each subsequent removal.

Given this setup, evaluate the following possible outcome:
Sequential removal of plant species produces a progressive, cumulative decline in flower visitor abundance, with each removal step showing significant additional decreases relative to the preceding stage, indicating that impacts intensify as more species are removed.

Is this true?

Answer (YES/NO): YES